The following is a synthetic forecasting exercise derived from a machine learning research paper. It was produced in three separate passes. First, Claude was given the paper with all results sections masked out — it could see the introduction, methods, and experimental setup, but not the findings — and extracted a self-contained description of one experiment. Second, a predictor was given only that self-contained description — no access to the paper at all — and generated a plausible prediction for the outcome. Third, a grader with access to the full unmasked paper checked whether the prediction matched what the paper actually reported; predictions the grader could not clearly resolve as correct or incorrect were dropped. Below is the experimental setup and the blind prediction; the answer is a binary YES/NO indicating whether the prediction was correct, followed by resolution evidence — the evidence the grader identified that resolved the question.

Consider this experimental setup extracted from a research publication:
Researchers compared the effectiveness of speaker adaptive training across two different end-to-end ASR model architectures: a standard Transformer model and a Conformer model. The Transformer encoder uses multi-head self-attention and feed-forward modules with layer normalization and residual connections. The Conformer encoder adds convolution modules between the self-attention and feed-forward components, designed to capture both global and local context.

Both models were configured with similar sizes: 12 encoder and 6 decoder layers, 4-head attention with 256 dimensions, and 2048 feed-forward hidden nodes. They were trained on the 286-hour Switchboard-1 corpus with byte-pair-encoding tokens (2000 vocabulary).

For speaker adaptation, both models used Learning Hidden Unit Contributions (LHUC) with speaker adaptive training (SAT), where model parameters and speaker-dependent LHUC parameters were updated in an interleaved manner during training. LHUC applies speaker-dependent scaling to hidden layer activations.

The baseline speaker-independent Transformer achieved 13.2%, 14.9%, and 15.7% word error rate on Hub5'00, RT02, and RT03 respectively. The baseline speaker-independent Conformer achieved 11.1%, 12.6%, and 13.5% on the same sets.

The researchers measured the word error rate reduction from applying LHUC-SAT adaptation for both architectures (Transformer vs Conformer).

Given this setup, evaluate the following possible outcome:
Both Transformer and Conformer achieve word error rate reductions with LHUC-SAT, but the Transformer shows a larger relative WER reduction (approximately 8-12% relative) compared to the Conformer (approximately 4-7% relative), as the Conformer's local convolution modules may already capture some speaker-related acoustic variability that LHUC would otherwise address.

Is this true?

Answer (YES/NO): NO